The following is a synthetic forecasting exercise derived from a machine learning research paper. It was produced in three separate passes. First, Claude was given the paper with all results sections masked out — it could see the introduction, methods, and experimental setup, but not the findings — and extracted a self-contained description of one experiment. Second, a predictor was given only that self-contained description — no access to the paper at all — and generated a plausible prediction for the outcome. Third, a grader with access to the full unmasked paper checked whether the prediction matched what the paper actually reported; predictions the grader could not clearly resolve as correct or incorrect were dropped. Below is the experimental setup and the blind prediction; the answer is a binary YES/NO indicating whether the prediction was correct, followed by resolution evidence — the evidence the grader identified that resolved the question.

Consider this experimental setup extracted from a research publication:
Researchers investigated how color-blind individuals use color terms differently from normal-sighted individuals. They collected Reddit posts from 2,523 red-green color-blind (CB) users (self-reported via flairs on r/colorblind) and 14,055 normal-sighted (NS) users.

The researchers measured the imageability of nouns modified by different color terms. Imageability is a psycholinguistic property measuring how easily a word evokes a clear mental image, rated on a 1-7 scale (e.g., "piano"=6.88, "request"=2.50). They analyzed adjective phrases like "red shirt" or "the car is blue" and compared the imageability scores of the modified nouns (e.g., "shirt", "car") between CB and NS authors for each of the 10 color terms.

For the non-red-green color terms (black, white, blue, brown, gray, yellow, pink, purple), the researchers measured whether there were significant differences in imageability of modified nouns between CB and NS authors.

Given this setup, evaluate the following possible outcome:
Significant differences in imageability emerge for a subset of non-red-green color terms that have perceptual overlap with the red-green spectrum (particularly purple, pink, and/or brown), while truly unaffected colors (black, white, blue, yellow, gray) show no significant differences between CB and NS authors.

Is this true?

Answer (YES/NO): NO